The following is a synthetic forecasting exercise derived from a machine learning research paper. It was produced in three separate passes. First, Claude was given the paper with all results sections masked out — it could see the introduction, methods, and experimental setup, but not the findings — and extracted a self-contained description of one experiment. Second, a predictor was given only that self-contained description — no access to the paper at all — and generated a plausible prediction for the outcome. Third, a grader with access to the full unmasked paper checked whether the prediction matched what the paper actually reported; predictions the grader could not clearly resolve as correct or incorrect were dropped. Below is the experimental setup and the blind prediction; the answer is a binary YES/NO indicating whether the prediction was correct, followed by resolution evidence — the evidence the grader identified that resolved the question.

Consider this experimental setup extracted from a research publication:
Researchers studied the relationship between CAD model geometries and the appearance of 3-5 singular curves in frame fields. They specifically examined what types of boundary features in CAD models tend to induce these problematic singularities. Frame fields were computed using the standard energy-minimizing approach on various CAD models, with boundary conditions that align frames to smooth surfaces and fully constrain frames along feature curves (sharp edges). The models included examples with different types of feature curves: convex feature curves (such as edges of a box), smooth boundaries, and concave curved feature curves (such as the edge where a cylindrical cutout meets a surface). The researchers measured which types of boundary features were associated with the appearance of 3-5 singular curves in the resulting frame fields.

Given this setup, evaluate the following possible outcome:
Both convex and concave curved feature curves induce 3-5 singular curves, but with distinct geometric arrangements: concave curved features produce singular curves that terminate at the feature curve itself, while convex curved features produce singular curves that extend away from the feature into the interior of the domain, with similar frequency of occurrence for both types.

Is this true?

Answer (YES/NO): NO